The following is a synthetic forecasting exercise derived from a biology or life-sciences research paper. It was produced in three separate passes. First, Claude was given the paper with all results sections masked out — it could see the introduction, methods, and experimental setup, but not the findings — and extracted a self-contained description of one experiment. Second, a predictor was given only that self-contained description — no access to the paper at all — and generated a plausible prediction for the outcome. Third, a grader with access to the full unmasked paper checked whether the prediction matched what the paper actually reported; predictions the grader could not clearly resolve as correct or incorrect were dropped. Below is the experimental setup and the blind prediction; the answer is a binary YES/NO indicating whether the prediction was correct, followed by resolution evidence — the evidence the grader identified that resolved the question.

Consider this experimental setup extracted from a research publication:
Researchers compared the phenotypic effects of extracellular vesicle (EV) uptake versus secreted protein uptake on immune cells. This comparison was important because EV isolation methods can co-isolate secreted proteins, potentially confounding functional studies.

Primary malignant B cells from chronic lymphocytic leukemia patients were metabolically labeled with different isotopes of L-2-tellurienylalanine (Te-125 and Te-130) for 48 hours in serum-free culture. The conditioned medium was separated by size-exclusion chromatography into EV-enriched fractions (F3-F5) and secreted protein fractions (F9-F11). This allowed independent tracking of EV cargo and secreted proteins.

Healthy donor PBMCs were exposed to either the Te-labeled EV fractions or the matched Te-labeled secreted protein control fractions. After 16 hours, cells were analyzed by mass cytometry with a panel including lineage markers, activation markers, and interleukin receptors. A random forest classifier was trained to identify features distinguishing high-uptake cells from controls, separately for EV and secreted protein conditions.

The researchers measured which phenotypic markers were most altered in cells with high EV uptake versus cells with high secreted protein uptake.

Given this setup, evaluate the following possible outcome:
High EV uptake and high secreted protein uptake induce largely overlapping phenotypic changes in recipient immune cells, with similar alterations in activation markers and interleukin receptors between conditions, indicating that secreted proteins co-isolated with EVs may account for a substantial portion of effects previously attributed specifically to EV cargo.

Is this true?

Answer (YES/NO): NO